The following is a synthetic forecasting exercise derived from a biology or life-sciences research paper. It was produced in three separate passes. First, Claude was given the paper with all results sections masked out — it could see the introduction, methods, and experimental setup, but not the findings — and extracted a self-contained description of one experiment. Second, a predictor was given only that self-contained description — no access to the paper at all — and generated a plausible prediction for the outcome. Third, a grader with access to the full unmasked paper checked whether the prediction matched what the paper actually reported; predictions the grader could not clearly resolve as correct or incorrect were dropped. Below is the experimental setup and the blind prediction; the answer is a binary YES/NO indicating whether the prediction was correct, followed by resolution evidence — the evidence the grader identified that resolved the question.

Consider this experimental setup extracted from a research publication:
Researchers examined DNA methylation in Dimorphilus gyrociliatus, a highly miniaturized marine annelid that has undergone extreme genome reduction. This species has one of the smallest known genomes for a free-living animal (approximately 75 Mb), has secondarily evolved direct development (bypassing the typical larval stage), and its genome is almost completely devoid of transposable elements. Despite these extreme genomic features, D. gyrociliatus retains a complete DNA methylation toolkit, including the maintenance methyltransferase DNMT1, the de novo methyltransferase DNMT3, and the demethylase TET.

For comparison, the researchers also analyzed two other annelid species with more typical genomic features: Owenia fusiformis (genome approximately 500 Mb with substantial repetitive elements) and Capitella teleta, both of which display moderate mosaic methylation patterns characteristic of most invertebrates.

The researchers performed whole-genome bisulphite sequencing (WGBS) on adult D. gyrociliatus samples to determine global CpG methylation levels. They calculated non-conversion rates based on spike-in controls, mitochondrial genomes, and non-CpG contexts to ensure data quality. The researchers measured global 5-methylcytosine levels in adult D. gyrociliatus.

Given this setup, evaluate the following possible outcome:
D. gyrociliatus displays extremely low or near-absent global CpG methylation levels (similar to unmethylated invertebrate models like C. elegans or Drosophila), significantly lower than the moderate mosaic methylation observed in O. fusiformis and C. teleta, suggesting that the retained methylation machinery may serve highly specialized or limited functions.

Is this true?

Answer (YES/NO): YES